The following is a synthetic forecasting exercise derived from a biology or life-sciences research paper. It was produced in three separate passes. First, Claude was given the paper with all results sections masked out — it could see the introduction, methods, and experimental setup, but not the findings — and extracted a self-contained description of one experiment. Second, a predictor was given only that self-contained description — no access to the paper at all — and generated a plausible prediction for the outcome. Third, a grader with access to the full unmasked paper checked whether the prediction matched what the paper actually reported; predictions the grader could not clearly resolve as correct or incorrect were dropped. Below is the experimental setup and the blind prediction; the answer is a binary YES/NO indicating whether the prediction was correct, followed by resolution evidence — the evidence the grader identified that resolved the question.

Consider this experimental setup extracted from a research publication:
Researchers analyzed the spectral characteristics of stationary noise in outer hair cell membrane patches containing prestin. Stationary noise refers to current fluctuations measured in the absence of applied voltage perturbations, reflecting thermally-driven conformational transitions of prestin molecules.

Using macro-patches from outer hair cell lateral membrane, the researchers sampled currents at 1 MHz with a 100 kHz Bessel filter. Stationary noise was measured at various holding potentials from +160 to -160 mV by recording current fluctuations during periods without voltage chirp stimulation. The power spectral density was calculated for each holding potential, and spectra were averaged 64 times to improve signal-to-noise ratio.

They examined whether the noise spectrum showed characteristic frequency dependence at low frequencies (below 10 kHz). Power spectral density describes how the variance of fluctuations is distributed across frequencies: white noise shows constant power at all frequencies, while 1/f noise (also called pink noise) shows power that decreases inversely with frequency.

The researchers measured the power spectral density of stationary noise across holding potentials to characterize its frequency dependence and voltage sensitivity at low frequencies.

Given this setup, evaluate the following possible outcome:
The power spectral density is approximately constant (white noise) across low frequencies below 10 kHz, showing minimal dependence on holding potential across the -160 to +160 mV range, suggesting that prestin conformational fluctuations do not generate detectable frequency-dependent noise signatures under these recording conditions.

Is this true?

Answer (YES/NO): NO